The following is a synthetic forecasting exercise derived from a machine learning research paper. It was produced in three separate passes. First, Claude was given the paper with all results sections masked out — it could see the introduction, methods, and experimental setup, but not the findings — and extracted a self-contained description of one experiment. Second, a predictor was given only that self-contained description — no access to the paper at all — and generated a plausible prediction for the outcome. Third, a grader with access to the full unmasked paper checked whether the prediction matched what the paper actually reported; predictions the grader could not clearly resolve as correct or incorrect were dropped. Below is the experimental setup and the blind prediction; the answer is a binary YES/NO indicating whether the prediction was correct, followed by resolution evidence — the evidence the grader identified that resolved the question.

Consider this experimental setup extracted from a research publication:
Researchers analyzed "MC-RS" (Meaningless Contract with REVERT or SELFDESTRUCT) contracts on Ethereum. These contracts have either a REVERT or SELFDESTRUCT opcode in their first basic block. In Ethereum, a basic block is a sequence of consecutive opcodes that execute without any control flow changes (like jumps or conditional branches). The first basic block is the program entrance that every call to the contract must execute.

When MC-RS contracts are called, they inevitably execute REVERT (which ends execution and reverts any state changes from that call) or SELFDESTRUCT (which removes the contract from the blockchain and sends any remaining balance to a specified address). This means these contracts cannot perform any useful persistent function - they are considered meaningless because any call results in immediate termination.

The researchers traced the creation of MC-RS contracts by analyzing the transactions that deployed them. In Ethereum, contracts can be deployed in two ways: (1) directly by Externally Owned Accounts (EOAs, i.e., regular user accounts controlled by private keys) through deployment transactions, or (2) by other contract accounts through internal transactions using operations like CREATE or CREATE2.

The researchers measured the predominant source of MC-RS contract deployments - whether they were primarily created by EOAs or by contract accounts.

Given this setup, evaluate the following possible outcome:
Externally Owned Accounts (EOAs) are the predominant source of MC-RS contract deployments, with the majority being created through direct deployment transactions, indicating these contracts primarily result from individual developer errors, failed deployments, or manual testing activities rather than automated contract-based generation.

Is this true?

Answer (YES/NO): NO